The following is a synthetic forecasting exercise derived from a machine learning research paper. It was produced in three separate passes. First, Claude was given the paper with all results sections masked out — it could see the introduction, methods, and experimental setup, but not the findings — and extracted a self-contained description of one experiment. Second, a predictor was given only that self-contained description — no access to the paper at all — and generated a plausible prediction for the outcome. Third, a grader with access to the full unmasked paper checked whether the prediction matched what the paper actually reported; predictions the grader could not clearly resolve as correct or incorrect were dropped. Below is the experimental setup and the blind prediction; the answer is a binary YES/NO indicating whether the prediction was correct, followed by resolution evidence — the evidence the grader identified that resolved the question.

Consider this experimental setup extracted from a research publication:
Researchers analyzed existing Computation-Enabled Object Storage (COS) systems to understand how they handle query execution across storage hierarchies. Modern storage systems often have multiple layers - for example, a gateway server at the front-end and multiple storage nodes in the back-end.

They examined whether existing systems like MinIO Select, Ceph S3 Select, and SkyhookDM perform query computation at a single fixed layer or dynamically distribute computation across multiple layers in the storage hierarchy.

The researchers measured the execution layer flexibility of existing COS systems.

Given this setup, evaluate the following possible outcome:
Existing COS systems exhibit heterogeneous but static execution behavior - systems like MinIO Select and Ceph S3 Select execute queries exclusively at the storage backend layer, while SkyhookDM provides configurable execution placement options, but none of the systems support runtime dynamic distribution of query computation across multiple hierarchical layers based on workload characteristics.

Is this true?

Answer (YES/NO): NO